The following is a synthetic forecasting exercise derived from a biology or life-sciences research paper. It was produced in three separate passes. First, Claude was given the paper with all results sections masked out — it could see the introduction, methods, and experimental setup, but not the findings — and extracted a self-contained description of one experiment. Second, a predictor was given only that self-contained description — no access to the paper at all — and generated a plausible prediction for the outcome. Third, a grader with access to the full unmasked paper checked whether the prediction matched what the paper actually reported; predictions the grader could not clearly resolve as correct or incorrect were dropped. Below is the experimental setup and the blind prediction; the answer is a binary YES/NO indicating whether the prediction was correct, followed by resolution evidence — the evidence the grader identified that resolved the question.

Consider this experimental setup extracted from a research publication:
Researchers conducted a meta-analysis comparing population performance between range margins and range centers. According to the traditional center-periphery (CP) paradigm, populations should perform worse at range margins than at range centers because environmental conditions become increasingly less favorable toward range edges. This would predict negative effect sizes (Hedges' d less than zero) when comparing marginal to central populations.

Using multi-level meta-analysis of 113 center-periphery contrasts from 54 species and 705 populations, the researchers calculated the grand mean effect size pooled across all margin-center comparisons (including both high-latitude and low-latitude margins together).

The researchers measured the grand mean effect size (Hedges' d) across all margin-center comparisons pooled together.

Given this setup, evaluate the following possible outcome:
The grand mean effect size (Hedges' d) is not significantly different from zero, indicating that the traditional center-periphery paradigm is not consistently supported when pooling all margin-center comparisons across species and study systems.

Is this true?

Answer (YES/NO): NO